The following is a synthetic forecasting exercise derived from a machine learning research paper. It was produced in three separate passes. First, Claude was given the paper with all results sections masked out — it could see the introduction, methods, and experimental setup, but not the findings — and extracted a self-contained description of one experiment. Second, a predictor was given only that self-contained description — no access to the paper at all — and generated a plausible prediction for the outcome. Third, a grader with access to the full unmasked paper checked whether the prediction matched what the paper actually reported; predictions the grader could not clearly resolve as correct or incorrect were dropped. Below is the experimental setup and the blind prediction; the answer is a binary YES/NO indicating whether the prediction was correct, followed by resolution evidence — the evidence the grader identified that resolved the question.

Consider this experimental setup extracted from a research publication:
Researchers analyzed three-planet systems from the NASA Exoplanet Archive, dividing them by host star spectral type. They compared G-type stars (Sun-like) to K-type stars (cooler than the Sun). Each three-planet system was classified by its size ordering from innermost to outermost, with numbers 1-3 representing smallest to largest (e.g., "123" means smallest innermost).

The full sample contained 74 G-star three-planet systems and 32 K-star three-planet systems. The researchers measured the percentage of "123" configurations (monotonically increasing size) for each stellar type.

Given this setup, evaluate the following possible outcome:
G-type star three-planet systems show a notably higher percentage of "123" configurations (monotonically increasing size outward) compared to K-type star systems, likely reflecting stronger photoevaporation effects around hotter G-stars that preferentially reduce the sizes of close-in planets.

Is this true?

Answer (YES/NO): NO